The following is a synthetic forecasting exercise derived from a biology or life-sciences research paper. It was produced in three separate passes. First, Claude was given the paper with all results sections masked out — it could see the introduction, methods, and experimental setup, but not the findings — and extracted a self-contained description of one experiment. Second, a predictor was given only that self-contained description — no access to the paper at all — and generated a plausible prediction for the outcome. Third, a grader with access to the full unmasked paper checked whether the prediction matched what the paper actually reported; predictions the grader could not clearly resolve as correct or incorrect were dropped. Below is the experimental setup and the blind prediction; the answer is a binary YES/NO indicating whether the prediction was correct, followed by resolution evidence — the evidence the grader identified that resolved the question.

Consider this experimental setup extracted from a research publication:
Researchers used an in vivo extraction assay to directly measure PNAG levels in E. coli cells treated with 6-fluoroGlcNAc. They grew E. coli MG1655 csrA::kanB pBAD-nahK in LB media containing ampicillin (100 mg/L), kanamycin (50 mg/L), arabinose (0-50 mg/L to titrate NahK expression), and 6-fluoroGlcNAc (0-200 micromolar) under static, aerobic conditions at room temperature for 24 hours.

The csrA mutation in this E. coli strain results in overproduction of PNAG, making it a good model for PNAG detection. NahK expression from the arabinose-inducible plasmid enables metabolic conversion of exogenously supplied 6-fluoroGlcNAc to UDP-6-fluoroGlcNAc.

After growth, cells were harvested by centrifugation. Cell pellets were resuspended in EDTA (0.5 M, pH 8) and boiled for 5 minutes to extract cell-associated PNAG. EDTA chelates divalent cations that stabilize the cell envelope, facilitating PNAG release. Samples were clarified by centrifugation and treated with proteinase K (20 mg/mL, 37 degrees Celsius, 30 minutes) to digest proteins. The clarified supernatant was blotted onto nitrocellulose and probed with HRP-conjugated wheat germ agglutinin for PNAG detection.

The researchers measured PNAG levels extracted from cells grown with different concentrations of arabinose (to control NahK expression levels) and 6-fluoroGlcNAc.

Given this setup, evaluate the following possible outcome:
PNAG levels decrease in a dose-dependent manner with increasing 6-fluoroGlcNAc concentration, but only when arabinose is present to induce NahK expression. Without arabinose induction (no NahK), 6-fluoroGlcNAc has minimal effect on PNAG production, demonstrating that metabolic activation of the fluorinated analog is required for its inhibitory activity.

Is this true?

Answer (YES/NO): YES